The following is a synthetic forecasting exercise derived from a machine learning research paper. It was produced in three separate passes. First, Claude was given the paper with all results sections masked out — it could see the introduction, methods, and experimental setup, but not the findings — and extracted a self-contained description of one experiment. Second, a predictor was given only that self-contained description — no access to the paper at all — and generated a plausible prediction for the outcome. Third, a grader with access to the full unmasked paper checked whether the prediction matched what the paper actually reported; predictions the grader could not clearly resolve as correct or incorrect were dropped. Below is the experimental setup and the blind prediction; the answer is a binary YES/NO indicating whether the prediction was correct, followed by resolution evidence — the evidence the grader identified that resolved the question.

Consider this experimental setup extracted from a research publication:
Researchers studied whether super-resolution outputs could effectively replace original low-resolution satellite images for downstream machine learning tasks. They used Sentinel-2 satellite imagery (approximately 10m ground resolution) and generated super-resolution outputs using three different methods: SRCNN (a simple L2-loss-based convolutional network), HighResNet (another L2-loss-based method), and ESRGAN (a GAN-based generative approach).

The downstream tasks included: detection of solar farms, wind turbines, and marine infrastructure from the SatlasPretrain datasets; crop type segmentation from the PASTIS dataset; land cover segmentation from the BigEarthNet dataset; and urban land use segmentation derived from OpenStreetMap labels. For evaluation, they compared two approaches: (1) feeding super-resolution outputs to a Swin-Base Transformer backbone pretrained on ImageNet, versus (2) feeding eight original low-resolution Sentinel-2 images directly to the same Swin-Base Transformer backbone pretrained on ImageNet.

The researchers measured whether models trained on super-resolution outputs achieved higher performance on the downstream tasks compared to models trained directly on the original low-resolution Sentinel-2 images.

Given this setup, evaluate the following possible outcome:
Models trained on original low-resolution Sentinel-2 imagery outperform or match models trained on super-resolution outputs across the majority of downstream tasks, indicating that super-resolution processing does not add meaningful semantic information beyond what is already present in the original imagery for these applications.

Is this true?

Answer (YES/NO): YES